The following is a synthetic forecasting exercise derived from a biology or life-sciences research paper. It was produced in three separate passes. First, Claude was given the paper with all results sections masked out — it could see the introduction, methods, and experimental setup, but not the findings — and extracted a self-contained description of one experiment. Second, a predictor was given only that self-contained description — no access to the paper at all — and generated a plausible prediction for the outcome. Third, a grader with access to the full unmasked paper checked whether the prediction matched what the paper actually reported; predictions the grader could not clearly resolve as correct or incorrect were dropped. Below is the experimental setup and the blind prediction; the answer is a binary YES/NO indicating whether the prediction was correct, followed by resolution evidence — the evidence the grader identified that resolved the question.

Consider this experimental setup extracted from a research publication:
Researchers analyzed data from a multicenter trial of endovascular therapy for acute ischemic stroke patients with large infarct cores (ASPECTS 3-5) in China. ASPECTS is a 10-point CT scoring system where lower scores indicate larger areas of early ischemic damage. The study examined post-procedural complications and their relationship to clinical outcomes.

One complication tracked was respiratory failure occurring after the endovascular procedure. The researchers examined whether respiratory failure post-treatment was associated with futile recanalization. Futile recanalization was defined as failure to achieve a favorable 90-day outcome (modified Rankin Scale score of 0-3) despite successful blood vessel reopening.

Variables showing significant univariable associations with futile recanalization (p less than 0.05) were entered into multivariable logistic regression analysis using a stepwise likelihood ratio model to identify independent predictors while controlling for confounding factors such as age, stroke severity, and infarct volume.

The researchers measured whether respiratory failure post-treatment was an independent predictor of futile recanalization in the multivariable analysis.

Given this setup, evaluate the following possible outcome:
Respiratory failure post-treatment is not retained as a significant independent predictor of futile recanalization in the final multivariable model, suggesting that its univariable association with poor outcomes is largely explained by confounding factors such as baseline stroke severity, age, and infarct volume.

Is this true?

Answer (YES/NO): NO